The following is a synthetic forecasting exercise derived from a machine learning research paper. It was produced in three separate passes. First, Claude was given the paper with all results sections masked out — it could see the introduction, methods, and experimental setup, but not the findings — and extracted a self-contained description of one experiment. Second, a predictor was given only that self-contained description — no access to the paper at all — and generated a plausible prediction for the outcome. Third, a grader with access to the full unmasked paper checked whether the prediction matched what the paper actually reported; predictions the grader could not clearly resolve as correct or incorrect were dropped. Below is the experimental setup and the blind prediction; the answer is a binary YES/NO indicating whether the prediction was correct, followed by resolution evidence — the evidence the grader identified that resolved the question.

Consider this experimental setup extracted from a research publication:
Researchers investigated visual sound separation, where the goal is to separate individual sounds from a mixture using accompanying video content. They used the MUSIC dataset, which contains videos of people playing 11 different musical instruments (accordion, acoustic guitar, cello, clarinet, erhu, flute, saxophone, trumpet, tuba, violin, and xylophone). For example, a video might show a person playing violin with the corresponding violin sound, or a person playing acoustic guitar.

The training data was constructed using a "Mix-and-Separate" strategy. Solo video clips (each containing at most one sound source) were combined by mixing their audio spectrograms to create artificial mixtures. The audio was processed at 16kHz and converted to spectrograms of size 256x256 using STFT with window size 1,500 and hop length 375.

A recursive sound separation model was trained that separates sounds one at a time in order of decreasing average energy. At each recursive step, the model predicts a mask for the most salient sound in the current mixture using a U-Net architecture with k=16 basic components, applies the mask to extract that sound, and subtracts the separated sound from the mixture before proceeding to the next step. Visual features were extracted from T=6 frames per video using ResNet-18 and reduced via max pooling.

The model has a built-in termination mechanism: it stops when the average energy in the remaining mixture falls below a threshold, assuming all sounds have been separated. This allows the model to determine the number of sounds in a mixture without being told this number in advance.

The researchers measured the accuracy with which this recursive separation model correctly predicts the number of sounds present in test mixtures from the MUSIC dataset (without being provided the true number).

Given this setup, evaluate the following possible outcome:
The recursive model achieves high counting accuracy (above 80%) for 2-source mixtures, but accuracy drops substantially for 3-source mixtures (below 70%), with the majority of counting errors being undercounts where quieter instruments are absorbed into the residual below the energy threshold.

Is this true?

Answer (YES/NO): NO